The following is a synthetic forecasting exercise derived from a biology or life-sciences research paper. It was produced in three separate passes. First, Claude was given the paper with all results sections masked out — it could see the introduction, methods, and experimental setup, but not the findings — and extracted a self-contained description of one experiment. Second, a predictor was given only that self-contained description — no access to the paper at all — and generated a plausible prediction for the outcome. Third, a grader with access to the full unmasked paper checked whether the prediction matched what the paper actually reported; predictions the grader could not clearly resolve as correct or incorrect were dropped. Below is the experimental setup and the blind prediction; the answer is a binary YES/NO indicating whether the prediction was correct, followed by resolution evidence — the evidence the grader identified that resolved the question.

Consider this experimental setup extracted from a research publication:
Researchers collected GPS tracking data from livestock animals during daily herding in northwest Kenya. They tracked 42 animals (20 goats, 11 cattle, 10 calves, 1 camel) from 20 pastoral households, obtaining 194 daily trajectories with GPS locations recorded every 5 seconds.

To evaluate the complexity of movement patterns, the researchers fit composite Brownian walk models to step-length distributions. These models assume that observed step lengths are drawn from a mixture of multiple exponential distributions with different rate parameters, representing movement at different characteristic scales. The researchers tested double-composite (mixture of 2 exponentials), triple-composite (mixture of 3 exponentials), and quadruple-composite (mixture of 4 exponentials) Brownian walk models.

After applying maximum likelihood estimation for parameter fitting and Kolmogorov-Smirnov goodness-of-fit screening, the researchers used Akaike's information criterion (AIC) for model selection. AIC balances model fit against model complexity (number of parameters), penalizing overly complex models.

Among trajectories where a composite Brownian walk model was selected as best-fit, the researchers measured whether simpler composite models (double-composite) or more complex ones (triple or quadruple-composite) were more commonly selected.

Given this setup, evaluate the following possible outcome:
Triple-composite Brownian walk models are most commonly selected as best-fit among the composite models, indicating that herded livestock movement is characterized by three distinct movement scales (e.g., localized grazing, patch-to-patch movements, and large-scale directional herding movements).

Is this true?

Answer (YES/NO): YES